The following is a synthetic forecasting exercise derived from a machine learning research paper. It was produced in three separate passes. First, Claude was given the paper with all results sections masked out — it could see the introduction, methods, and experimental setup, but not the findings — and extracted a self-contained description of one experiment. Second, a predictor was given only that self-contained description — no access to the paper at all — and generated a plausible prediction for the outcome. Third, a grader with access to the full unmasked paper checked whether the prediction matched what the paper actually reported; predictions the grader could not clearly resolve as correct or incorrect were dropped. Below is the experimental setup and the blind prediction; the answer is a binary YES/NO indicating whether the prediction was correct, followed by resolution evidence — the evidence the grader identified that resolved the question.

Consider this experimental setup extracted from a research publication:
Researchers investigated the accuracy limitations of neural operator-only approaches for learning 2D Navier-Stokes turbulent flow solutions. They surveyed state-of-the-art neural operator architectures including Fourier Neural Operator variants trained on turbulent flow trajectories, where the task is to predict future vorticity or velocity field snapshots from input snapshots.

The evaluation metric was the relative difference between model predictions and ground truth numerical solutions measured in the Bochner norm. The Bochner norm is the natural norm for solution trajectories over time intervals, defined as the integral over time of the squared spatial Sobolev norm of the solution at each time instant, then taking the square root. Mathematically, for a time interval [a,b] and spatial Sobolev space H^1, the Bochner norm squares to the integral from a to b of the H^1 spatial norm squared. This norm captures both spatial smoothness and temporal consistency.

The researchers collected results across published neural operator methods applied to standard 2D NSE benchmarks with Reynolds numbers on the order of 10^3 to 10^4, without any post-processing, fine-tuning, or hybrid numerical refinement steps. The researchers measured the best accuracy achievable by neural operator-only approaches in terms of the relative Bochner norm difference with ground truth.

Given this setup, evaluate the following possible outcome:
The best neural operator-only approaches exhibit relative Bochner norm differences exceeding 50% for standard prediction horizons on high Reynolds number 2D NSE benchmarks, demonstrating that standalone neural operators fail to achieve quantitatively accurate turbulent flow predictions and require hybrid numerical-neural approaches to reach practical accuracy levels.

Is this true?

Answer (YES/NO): NO